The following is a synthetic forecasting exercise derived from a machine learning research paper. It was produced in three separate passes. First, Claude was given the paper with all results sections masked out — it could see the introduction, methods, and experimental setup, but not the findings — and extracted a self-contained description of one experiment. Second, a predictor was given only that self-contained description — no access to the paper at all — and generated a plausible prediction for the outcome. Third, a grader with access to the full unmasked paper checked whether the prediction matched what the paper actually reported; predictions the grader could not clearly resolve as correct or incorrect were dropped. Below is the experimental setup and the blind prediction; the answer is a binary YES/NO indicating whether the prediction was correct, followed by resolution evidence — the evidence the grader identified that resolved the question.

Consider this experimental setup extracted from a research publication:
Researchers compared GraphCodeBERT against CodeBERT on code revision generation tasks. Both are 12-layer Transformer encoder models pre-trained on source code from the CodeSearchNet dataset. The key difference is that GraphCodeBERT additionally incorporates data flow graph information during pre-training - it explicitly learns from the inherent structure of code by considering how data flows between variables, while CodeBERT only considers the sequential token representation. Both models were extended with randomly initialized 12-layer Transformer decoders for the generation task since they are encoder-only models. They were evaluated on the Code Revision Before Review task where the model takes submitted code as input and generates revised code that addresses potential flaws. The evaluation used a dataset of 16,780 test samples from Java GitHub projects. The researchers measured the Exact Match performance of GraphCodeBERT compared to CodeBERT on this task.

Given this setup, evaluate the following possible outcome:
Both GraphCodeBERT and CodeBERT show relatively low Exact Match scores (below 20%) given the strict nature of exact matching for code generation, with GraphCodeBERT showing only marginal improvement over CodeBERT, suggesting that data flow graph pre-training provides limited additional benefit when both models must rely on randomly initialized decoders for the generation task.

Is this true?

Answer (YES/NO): NO